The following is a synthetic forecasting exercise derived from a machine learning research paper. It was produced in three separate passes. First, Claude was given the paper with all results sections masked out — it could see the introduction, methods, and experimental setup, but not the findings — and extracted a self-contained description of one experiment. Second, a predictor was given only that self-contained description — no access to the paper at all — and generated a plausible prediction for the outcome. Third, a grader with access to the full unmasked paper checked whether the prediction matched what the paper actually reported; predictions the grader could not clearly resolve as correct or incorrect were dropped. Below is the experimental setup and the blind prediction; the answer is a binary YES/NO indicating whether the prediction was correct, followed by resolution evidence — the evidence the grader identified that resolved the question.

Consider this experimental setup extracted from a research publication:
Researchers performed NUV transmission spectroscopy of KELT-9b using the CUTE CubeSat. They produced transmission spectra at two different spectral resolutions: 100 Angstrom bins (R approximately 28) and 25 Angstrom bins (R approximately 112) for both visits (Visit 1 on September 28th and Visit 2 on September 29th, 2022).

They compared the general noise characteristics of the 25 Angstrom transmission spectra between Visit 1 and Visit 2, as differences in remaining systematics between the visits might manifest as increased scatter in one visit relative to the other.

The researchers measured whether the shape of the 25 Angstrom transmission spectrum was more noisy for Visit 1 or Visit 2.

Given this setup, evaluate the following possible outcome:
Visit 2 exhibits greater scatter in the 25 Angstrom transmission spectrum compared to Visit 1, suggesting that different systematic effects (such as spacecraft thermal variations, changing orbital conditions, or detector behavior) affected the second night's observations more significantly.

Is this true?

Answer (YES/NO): NO